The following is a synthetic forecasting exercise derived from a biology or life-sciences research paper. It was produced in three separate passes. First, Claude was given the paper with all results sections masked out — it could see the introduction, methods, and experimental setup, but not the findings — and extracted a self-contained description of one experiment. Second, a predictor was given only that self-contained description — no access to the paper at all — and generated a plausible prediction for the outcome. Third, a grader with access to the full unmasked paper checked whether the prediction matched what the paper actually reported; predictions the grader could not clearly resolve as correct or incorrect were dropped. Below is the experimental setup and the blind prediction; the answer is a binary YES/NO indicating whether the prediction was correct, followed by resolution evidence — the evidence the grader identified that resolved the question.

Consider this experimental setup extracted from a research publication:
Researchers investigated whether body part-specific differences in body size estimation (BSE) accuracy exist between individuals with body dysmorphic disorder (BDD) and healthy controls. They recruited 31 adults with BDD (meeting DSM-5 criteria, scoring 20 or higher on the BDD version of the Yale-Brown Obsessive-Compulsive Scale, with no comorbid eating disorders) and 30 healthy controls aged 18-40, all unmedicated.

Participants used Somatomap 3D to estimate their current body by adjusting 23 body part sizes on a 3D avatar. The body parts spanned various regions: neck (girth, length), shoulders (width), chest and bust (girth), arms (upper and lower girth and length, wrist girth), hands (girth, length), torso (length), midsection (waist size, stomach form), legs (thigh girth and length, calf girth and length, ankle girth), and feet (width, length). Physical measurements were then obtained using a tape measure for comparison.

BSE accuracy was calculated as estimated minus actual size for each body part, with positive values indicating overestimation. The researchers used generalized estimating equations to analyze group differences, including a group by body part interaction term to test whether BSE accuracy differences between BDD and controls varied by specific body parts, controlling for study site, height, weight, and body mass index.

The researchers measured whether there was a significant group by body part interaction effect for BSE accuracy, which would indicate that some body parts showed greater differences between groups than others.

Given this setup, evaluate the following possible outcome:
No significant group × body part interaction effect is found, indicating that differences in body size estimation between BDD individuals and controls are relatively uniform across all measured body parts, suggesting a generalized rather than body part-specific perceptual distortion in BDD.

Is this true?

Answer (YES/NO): NO